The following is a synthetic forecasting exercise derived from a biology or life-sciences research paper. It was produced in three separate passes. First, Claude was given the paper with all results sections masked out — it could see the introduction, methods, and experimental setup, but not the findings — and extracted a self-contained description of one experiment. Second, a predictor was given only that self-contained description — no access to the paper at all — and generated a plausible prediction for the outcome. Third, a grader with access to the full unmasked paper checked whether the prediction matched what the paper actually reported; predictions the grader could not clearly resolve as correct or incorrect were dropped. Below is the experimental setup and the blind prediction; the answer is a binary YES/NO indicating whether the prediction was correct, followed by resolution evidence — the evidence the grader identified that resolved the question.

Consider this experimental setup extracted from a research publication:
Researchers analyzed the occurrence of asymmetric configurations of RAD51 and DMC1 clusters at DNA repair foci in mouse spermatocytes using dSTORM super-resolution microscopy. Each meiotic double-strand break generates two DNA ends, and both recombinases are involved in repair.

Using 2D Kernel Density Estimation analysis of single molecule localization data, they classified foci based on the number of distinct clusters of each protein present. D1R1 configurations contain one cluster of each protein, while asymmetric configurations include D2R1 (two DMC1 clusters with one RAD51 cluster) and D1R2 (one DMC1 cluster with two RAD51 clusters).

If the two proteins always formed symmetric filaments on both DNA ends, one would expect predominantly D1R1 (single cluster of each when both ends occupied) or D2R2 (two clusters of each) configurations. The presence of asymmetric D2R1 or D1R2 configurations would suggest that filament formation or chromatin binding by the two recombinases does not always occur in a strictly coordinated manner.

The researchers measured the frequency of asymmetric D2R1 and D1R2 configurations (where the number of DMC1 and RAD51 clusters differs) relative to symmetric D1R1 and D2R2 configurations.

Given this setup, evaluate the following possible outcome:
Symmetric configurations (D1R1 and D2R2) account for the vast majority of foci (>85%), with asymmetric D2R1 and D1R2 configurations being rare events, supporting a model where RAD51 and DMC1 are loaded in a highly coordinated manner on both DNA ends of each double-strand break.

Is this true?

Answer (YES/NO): NO